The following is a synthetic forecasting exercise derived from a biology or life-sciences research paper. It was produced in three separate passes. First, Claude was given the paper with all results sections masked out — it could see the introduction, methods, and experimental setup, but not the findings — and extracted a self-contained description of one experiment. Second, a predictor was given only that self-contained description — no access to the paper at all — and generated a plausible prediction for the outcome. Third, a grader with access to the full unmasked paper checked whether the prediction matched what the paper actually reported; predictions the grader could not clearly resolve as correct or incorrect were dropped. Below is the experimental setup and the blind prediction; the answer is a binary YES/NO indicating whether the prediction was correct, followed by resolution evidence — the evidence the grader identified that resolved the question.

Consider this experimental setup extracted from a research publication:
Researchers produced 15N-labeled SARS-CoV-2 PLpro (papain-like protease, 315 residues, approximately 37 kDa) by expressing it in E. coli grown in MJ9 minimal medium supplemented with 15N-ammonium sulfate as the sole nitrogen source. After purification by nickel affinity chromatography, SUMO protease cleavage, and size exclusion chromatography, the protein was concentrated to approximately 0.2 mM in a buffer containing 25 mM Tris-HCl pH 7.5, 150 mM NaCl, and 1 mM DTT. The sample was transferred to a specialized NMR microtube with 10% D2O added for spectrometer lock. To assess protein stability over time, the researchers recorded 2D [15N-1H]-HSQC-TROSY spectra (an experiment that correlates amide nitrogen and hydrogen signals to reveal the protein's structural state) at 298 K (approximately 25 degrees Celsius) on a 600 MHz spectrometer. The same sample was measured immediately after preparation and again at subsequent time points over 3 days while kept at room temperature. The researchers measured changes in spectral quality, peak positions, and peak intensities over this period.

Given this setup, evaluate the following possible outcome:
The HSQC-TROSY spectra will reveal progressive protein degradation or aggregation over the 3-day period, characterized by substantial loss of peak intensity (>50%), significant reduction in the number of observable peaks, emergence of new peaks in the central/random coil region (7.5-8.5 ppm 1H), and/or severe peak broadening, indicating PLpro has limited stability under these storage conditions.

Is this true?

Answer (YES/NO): NO